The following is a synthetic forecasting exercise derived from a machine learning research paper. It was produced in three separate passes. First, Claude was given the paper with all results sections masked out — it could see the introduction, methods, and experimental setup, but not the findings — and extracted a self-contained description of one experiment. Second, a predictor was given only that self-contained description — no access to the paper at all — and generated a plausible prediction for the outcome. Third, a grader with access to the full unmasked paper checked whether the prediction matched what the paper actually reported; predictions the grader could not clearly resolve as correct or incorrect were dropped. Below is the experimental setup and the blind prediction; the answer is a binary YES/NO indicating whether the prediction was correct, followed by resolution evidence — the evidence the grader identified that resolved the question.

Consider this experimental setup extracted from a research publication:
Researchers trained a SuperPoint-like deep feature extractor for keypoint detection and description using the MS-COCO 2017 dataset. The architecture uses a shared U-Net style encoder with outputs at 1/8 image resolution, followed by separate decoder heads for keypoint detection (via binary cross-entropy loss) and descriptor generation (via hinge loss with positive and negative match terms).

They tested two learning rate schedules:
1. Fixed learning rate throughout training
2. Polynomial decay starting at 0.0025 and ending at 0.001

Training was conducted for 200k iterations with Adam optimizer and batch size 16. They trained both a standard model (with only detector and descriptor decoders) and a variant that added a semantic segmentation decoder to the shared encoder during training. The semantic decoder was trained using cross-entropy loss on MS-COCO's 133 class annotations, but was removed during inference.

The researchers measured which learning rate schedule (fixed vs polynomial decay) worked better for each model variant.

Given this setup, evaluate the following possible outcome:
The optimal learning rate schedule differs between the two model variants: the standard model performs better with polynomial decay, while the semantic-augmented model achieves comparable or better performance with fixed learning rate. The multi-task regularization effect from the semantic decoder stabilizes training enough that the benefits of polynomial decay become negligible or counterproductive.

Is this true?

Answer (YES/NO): NO